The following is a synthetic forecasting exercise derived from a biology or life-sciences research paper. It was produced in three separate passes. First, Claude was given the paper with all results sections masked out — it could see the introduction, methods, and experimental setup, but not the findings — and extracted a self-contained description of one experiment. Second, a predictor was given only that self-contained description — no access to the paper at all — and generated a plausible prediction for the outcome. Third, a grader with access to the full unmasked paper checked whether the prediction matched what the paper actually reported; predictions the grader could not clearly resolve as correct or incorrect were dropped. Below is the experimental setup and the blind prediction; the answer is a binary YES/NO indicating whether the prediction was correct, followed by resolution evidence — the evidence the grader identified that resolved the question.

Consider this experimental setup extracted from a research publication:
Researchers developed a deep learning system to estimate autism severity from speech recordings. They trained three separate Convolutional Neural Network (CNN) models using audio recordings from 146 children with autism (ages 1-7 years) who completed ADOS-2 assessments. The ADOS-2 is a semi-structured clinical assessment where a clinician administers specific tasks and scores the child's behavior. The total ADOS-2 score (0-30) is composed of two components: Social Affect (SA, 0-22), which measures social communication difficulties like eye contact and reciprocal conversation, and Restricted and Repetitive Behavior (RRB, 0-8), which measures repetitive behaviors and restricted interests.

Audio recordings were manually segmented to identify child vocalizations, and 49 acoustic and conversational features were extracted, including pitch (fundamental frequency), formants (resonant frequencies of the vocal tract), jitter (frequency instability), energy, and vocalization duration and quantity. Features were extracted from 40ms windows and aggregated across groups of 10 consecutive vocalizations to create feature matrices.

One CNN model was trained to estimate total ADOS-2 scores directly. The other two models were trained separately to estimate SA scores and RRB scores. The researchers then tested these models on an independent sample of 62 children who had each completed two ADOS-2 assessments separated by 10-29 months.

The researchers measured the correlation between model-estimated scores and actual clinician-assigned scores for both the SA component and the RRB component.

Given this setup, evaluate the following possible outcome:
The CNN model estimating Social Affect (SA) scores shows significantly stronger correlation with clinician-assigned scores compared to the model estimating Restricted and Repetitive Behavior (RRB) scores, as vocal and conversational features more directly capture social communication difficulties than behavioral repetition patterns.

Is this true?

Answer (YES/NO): YES